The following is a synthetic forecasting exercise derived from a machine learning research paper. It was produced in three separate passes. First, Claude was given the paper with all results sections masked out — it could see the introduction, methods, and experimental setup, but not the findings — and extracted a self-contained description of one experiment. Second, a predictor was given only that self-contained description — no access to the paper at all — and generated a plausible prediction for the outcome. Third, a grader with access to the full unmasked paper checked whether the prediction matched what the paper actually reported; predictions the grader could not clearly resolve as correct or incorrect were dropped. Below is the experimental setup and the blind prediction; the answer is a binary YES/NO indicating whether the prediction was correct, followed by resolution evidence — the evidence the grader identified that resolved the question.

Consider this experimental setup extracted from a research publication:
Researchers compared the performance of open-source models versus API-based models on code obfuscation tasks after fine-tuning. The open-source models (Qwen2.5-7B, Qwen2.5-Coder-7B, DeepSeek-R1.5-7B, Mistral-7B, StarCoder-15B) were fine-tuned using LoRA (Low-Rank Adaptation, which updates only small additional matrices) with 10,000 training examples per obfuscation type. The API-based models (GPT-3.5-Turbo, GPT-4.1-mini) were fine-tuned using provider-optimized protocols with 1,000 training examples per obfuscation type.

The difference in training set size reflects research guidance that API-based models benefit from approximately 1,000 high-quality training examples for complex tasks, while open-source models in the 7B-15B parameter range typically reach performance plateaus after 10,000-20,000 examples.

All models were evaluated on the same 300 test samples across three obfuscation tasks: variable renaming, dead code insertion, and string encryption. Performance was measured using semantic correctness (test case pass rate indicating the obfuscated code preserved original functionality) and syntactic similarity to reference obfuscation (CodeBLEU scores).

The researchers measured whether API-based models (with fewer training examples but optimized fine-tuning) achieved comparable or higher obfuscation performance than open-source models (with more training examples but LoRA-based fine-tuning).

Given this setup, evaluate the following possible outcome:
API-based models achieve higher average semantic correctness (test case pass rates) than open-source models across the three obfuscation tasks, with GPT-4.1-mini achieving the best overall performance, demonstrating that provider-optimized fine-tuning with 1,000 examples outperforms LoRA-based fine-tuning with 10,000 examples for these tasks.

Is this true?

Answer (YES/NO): NO